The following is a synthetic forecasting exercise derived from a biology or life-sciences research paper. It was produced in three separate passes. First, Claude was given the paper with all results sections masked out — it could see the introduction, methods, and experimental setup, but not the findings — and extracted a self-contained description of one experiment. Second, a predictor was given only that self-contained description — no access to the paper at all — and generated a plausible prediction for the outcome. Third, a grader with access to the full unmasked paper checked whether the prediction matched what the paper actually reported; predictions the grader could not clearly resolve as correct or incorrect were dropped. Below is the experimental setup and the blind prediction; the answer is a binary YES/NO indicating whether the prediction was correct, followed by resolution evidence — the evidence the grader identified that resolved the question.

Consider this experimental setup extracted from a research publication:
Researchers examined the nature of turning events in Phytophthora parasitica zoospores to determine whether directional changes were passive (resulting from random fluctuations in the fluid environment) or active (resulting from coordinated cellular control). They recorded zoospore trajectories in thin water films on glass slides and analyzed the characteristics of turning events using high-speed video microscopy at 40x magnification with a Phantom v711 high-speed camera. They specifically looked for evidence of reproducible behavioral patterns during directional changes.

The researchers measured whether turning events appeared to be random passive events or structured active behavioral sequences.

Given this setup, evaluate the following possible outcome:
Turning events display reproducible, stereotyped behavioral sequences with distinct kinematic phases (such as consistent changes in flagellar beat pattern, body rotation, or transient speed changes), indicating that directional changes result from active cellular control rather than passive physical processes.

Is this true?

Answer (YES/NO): YES